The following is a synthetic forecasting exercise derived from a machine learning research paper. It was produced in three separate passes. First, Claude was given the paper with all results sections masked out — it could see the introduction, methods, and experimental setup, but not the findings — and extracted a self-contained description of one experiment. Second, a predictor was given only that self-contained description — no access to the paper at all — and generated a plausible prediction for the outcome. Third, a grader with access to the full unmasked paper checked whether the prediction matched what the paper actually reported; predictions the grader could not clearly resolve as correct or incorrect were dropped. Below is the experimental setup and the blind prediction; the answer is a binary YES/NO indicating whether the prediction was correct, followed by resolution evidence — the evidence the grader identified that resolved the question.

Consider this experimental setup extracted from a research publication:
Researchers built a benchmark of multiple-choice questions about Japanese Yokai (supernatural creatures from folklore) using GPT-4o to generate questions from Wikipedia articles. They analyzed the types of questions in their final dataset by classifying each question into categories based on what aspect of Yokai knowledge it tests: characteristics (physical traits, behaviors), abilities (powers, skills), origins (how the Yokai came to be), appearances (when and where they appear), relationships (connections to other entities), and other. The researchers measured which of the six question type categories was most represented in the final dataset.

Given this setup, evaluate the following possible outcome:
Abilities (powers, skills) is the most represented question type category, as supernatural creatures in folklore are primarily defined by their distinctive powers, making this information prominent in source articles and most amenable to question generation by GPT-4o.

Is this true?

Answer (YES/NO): NO